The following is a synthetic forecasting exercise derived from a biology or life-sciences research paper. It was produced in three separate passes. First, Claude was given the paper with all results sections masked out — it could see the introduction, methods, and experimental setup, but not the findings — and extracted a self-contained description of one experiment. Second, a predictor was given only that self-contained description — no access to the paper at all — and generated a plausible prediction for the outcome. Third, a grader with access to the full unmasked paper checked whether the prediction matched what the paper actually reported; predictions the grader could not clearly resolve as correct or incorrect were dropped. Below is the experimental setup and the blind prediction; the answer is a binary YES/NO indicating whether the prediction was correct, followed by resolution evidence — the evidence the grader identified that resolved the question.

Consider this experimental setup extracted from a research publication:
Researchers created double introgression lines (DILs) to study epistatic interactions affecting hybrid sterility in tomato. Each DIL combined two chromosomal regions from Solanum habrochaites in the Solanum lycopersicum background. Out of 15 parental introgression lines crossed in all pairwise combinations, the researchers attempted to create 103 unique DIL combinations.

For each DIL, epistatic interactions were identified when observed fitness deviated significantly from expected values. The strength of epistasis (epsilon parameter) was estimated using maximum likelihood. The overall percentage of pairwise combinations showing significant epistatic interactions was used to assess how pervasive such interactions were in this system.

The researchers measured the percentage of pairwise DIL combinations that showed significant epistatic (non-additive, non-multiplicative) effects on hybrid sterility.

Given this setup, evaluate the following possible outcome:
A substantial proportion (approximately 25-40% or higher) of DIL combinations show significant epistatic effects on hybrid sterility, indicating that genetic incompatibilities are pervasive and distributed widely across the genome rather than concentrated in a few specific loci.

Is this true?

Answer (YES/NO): NO